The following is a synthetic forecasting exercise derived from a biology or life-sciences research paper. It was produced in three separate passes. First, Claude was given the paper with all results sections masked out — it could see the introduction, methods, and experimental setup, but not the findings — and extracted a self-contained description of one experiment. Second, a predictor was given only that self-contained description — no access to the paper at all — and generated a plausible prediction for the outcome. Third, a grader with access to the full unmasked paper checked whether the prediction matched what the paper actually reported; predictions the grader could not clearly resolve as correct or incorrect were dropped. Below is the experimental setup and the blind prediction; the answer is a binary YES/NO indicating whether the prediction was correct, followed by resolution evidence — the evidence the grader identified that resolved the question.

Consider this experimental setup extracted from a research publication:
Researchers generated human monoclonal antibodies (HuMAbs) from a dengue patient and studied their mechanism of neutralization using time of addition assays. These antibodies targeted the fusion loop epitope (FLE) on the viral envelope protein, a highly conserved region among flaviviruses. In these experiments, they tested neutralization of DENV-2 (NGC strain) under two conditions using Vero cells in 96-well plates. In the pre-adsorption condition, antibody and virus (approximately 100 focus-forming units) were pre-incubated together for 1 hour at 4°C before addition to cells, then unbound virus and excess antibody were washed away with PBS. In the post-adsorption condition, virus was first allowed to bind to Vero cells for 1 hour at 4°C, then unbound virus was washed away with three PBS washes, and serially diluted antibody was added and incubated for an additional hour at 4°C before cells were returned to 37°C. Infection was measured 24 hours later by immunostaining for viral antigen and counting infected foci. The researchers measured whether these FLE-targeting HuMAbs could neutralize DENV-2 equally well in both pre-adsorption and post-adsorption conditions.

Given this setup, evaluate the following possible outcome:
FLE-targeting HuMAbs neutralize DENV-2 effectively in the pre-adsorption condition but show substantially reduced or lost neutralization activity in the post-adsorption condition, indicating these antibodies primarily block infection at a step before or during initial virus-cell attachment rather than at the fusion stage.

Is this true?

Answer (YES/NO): YES